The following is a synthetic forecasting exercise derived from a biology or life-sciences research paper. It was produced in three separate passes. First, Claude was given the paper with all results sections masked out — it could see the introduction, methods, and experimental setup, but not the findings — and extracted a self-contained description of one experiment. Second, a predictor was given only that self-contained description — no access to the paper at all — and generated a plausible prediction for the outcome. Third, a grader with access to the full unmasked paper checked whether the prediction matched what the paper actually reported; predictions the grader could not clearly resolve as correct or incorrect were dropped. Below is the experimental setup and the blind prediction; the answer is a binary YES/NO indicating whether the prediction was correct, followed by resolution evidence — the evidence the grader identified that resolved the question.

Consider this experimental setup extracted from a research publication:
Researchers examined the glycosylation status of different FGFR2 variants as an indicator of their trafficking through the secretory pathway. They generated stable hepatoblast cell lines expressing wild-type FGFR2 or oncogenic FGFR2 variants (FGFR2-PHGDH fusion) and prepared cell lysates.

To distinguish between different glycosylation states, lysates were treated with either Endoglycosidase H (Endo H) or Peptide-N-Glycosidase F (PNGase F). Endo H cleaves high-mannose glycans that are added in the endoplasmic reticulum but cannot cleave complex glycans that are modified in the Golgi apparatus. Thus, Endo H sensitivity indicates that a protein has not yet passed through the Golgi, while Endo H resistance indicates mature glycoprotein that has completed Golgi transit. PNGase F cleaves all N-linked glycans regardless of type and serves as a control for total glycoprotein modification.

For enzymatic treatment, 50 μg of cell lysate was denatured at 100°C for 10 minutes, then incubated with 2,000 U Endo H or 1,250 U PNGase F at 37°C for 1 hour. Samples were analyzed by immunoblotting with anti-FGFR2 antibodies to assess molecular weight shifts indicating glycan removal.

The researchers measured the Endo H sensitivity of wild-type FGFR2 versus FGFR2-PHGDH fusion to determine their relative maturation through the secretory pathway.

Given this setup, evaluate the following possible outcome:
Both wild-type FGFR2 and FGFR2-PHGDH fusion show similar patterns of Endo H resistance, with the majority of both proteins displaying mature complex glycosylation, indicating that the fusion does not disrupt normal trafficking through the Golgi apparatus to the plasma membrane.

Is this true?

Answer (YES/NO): YES